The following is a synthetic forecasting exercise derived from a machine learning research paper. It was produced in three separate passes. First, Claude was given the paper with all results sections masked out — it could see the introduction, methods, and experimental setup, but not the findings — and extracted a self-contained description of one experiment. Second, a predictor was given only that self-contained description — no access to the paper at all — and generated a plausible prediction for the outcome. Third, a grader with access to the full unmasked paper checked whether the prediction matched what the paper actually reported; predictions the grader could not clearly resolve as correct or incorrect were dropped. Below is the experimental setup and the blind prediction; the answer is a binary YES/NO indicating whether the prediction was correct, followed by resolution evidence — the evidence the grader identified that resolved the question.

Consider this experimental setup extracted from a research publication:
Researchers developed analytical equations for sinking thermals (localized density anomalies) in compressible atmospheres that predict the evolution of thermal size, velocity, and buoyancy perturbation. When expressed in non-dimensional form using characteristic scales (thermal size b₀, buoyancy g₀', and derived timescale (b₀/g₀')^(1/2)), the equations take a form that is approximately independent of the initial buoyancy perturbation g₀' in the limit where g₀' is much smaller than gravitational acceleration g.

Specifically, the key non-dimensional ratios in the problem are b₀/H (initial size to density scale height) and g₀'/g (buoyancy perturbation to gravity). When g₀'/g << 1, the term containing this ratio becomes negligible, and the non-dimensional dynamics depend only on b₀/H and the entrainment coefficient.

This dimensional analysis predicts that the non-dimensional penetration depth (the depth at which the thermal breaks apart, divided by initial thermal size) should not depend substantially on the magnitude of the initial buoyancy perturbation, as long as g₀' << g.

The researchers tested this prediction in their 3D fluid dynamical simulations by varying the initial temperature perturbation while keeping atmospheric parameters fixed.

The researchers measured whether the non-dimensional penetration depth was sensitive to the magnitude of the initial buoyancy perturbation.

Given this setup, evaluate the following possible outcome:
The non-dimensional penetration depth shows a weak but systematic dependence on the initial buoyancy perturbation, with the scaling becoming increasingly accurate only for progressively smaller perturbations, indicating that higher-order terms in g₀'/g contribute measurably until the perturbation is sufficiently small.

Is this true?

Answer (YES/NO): NO